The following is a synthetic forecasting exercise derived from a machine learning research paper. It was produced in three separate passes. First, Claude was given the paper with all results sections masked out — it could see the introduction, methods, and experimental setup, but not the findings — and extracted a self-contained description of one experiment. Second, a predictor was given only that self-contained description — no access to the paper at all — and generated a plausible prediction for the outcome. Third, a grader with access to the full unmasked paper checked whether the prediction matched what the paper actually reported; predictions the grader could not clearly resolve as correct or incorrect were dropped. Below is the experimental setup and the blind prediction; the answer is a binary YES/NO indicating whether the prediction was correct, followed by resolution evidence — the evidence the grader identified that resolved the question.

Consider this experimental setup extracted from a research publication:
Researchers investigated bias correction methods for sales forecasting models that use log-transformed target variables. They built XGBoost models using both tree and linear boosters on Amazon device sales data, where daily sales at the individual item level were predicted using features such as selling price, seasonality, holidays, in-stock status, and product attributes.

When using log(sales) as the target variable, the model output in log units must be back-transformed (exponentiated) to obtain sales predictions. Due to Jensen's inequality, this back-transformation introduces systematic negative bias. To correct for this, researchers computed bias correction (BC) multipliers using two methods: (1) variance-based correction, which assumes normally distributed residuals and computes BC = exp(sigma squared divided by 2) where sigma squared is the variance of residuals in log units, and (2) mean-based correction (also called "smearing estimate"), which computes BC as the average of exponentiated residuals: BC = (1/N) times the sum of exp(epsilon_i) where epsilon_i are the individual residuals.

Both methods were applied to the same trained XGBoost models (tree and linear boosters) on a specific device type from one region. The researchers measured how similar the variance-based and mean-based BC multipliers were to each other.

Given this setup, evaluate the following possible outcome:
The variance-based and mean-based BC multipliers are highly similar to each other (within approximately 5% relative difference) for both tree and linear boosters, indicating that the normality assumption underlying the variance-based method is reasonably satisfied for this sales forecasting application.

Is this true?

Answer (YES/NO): YES